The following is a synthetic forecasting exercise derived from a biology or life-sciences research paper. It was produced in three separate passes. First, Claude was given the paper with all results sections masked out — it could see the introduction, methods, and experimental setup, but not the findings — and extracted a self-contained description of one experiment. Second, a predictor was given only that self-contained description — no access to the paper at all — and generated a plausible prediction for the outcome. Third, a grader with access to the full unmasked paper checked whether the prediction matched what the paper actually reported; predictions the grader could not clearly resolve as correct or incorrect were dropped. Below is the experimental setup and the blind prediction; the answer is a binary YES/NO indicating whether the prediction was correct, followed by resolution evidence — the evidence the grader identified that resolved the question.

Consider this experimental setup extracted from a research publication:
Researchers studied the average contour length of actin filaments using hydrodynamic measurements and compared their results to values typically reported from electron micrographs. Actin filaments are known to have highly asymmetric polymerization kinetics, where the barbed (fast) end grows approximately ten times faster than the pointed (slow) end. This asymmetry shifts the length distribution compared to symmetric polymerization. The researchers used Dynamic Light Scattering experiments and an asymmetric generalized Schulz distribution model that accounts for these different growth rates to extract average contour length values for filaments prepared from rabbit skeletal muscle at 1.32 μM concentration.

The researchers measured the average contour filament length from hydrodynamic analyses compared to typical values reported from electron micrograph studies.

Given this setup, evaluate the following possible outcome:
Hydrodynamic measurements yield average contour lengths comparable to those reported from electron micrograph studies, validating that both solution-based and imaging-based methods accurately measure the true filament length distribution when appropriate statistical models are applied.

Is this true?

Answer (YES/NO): NO